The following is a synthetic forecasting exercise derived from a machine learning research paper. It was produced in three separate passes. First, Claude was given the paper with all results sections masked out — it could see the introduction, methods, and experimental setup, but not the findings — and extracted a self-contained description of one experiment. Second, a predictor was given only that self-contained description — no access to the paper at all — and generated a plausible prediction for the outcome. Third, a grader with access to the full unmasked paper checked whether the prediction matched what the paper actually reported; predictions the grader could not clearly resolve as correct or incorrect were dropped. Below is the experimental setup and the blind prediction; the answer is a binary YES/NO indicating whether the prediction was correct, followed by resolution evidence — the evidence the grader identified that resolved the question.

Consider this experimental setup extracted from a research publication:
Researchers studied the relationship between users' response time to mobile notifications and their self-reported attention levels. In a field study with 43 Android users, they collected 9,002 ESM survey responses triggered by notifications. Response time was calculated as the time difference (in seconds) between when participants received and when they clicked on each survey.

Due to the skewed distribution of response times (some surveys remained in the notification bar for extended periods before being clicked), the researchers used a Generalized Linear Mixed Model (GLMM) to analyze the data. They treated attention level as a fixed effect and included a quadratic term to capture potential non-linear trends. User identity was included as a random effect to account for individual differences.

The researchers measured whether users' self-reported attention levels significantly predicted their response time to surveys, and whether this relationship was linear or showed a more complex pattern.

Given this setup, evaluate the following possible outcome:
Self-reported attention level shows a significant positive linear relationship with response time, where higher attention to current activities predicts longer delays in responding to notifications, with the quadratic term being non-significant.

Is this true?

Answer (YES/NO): NO